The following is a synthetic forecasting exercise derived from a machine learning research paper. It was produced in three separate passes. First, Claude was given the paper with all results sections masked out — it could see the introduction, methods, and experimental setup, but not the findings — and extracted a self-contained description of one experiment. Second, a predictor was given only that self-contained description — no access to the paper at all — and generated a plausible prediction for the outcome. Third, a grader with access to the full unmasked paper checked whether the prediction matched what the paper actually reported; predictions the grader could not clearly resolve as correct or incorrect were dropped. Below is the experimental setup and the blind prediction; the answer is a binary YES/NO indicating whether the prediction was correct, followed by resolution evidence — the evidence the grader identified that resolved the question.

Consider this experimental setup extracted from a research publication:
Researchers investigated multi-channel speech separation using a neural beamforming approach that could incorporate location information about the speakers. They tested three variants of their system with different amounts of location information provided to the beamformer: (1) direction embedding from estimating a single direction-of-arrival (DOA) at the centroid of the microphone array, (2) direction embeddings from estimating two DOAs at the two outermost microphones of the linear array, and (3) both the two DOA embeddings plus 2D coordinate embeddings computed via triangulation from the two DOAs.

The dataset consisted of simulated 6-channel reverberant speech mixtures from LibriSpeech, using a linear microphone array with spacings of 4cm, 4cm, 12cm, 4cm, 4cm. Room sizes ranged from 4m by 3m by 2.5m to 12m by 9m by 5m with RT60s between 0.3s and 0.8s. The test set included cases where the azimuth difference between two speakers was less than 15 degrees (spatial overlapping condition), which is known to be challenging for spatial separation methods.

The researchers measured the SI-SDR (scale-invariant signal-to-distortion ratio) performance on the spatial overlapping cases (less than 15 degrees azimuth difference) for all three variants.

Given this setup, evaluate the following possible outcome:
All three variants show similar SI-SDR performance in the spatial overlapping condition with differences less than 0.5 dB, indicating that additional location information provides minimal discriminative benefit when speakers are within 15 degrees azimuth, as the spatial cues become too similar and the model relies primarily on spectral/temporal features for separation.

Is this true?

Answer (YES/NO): NO